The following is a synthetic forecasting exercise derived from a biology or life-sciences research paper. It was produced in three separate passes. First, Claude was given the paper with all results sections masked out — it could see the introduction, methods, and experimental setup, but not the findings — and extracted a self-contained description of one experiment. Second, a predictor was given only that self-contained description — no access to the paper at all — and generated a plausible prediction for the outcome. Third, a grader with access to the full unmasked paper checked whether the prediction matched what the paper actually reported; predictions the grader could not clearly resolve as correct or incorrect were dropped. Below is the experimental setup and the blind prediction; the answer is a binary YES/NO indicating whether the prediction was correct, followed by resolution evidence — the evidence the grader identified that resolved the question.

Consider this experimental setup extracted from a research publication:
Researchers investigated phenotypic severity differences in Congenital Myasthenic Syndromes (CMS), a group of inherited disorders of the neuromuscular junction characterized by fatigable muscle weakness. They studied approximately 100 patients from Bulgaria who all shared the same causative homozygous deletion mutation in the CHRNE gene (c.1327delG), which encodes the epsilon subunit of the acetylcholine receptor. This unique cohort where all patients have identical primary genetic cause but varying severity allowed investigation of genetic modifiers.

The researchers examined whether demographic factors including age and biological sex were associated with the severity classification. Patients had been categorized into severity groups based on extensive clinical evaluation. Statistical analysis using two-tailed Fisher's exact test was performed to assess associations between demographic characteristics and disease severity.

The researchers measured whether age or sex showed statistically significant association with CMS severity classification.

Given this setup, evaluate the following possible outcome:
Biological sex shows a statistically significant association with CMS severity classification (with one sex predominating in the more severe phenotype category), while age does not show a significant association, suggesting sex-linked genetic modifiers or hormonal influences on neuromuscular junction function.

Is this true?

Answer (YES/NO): NO